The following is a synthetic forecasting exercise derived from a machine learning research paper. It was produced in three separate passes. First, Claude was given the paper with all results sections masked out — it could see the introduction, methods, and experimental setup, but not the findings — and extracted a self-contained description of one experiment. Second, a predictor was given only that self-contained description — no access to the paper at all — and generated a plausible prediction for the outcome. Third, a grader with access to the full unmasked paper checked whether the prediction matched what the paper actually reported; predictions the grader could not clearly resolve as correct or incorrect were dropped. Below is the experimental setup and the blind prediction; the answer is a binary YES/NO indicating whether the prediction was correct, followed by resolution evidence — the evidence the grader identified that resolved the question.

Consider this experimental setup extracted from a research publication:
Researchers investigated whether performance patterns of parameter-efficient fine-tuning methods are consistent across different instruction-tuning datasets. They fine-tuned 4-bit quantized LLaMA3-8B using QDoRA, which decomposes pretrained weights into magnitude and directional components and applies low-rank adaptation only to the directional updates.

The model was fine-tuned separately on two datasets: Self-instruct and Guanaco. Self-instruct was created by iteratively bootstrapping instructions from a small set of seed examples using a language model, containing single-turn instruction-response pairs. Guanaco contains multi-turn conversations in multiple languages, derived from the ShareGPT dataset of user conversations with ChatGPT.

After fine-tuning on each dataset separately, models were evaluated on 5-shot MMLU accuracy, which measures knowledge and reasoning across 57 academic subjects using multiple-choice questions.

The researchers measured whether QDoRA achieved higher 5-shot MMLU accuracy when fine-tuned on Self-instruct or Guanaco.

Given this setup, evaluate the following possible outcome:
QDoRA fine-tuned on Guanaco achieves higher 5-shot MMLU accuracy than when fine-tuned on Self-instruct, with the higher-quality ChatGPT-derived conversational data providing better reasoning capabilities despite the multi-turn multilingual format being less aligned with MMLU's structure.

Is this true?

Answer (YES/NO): YES